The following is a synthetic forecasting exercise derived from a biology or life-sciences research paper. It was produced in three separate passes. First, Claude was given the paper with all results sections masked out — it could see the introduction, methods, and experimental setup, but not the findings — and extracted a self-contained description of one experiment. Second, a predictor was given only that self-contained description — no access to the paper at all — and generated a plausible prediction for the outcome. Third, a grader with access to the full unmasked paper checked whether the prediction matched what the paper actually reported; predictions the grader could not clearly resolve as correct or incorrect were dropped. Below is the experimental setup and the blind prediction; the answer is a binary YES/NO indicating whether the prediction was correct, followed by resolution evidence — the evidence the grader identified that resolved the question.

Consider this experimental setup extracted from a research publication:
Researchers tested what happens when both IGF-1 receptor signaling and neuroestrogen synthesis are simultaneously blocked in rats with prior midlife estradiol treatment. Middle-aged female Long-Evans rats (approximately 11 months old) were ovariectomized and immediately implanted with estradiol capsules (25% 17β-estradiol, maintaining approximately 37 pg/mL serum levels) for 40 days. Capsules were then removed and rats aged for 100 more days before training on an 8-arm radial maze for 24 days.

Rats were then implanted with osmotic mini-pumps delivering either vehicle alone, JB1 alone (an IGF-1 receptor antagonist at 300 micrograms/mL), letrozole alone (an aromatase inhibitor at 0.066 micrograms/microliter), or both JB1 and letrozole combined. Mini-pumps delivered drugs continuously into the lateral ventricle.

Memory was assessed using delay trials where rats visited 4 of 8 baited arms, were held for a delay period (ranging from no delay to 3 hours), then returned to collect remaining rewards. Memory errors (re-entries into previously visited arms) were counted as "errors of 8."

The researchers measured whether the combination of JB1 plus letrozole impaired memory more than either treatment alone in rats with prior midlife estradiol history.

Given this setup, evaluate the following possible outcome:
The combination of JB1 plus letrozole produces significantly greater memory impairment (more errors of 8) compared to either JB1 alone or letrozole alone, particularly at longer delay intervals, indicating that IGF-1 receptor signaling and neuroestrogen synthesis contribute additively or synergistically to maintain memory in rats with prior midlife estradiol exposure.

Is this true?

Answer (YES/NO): NO